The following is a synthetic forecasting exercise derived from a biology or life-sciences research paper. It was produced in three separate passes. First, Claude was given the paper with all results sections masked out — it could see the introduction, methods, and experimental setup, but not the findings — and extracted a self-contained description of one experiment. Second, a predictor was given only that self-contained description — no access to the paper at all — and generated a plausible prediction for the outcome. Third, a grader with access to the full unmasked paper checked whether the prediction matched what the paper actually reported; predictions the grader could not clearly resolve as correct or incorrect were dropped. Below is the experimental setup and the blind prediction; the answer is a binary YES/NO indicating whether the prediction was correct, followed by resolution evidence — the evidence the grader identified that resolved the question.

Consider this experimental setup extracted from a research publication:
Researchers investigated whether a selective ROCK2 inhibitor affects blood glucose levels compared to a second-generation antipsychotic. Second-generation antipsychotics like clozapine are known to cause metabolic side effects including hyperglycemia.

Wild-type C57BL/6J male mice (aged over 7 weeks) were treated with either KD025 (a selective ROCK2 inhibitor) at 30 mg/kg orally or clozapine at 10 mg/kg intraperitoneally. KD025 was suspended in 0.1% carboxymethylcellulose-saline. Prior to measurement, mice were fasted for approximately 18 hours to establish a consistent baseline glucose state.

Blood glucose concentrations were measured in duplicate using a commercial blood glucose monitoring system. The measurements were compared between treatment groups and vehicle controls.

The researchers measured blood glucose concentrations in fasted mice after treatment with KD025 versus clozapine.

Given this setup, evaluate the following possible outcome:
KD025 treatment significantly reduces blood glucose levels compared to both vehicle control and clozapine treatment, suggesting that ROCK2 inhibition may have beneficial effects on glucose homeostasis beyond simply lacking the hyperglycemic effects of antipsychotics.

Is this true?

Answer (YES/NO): NO